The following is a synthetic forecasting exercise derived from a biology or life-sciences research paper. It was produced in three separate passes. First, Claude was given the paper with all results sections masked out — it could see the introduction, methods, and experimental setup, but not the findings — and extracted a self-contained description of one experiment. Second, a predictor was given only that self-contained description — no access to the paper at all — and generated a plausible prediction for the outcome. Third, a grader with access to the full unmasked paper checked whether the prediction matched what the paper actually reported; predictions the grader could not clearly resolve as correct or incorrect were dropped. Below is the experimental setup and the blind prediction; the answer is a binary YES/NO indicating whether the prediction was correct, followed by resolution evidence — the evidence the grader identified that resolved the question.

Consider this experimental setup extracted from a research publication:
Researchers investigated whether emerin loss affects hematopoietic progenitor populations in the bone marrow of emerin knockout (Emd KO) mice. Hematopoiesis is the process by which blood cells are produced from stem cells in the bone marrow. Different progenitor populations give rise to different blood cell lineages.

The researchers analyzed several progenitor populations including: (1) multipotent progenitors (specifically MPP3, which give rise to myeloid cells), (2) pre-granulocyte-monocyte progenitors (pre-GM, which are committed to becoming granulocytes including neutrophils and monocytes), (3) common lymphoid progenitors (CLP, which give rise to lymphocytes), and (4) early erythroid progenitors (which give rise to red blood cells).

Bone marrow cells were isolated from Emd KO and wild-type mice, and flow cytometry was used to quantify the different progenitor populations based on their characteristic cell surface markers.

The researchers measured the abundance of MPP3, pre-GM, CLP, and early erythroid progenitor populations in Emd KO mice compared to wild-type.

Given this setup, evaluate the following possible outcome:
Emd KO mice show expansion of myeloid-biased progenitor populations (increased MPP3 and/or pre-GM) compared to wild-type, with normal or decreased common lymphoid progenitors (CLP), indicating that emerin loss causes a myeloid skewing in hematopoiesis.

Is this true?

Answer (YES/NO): NO